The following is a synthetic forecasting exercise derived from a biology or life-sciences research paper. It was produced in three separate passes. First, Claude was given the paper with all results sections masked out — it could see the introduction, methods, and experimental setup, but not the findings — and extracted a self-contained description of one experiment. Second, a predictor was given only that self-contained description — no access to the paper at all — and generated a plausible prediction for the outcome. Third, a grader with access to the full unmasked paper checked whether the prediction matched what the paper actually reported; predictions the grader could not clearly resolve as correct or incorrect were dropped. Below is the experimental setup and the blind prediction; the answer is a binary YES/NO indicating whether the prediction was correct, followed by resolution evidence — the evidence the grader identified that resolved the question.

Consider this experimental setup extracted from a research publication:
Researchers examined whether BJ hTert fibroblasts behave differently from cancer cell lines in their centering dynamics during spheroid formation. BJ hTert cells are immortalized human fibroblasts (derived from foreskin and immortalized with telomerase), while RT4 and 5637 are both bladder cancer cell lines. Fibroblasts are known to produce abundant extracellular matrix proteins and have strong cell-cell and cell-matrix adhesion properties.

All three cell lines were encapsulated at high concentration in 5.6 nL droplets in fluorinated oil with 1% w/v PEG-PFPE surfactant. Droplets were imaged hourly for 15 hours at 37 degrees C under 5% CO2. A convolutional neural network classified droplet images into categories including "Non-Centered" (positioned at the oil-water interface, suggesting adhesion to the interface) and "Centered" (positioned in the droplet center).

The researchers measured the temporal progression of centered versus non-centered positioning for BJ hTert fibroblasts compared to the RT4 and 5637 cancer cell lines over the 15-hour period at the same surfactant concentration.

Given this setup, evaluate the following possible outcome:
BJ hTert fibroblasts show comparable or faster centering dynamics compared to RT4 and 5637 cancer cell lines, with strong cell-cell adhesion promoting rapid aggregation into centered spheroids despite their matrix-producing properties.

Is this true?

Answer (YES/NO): YES